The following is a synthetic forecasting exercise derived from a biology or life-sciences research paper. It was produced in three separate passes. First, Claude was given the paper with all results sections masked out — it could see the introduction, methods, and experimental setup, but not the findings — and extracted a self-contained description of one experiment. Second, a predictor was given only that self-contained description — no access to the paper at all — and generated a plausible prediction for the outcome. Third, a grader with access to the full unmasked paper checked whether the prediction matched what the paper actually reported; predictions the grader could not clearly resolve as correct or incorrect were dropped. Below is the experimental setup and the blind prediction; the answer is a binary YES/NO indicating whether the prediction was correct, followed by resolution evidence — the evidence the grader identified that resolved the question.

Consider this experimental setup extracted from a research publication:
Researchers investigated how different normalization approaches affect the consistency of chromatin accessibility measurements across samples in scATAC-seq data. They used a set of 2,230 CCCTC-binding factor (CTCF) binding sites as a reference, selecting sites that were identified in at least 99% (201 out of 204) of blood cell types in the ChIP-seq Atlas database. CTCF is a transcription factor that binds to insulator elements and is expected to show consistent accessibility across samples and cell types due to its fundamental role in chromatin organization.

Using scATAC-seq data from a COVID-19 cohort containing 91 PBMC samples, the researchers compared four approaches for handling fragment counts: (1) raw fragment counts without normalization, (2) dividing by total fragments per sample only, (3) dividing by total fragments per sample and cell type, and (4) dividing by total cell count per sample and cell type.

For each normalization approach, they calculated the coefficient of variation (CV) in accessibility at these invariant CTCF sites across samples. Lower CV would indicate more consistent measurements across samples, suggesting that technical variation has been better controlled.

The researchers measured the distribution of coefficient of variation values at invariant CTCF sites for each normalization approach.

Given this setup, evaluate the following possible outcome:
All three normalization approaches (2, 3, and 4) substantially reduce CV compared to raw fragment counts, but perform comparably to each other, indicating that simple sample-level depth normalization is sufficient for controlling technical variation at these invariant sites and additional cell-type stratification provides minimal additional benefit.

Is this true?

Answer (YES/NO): NO